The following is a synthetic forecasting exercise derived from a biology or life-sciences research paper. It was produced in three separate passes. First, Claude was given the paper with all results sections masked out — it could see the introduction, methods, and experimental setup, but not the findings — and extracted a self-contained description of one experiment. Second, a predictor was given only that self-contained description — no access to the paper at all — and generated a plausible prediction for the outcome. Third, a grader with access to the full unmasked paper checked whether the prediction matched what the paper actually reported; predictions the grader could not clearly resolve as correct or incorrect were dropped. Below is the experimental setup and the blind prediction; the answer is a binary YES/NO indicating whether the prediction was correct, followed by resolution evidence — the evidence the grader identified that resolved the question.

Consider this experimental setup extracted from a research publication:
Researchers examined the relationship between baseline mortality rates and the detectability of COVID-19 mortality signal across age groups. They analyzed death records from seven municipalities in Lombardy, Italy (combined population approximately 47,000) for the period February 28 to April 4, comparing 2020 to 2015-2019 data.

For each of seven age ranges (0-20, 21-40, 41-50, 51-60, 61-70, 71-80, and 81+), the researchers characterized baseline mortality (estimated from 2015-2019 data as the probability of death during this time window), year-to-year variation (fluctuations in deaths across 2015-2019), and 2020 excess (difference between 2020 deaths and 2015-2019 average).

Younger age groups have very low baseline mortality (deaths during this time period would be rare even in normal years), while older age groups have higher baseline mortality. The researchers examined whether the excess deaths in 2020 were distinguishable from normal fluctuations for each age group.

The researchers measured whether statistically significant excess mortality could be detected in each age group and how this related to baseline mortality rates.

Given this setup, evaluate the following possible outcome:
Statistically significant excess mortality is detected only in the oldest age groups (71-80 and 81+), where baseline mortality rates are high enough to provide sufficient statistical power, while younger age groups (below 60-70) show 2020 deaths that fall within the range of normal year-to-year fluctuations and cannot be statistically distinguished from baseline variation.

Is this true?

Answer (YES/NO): NO